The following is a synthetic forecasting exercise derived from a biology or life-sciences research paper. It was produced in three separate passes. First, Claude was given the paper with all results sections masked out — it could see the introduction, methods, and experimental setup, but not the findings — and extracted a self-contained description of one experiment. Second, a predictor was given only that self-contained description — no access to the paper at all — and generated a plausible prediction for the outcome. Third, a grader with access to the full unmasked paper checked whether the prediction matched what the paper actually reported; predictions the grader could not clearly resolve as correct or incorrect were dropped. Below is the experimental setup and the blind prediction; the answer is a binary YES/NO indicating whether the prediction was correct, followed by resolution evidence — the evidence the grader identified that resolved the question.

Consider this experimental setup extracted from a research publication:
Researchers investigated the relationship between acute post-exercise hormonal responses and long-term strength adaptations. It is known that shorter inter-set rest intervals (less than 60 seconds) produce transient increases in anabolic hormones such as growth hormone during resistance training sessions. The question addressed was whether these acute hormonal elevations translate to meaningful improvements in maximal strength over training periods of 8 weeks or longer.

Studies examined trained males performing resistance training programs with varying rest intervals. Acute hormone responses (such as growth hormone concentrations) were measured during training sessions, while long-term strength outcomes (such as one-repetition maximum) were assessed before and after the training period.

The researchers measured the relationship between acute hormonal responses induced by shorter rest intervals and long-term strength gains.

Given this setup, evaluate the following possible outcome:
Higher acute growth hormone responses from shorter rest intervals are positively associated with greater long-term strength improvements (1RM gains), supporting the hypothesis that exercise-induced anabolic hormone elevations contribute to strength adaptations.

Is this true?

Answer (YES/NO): NO